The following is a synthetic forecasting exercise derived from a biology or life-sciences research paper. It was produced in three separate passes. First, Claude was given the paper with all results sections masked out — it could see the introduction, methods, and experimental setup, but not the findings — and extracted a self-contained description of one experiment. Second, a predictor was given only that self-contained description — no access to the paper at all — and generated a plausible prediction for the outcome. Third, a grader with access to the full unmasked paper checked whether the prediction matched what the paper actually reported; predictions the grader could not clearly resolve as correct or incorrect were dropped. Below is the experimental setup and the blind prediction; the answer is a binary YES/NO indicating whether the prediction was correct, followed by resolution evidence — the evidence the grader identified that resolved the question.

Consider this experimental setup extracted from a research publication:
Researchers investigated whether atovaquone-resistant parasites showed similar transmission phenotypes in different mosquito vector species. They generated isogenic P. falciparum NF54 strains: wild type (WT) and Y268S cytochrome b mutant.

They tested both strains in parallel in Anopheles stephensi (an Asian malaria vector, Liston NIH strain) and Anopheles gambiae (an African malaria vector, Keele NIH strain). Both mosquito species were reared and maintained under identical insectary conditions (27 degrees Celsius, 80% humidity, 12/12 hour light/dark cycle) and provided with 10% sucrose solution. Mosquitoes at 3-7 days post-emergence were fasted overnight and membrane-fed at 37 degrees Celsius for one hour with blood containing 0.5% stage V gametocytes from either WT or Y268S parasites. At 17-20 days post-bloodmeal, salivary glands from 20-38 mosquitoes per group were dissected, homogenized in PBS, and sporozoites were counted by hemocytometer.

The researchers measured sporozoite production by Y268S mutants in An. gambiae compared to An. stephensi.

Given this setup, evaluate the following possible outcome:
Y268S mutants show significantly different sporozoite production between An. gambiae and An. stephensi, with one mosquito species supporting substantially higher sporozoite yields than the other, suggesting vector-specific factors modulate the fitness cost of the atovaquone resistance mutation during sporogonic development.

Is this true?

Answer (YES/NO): NO